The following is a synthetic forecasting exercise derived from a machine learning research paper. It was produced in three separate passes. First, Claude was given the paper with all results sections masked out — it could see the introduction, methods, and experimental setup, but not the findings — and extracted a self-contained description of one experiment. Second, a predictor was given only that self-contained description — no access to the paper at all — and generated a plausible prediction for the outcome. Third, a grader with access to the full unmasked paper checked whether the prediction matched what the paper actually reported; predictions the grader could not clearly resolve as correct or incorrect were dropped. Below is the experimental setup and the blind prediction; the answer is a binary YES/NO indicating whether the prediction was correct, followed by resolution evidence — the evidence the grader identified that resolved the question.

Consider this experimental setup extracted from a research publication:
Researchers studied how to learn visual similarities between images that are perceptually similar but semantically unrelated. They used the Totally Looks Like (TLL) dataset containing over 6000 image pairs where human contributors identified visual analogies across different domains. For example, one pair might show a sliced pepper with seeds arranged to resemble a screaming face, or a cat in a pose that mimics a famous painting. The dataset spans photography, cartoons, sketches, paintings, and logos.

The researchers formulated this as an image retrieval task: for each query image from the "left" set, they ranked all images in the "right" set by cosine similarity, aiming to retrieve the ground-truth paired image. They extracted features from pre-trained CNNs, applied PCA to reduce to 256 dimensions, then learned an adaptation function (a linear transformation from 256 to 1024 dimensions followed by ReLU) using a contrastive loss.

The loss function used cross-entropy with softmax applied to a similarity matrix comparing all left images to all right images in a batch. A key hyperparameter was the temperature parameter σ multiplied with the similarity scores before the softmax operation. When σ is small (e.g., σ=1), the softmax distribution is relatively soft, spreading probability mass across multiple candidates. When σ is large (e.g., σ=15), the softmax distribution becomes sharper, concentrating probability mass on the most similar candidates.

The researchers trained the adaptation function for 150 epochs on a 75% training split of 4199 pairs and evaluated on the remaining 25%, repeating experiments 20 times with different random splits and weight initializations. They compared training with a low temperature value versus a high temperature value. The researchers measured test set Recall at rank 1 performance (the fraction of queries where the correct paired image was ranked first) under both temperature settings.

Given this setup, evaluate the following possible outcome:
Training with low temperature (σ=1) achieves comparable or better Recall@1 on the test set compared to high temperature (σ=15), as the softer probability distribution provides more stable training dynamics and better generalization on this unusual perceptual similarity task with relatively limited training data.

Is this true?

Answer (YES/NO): NO